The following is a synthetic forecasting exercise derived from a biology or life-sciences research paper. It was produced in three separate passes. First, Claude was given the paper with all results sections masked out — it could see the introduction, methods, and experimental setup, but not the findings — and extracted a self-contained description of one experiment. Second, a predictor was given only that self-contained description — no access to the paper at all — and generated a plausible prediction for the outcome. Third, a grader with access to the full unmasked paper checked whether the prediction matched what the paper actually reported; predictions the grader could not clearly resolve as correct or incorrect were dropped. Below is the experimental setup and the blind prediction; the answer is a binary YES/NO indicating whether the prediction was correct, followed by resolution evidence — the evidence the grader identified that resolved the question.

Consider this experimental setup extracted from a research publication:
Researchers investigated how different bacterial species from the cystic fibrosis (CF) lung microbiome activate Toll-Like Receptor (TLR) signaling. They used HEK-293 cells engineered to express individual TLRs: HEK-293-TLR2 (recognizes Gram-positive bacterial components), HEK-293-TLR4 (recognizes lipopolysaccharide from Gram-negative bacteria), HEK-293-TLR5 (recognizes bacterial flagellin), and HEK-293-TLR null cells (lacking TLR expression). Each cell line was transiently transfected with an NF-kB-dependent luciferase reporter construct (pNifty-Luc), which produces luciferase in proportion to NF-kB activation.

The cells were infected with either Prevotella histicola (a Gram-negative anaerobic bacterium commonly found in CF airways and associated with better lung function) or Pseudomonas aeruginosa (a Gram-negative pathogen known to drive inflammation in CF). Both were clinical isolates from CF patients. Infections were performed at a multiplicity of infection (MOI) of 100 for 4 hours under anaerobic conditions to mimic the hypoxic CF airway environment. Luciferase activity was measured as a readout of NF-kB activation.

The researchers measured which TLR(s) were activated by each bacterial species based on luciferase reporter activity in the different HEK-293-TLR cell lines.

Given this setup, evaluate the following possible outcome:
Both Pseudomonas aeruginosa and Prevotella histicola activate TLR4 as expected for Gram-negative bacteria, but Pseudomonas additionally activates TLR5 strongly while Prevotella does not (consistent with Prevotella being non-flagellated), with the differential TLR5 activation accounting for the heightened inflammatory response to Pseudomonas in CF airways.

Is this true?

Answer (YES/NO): NO